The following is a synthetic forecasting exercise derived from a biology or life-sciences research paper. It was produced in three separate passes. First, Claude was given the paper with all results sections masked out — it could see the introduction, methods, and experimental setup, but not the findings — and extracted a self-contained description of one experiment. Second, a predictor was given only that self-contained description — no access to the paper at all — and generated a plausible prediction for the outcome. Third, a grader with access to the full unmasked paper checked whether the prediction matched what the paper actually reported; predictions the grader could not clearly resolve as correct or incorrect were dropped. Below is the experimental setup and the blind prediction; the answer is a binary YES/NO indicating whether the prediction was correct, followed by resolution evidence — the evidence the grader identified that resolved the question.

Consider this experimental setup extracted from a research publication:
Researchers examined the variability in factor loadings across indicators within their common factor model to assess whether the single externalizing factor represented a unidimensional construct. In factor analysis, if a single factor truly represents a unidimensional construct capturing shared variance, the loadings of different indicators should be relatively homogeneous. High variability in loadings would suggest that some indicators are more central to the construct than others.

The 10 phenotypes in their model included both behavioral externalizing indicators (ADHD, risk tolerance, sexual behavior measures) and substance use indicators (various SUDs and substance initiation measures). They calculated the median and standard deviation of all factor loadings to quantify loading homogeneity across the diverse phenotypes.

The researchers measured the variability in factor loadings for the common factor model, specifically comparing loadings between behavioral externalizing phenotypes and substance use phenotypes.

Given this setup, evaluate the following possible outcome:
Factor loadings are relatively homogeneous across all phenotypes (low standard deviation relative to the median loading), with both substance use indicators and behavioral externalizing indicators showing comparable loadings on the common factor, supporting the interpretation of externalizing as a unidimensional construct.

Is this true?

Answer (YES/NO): YES